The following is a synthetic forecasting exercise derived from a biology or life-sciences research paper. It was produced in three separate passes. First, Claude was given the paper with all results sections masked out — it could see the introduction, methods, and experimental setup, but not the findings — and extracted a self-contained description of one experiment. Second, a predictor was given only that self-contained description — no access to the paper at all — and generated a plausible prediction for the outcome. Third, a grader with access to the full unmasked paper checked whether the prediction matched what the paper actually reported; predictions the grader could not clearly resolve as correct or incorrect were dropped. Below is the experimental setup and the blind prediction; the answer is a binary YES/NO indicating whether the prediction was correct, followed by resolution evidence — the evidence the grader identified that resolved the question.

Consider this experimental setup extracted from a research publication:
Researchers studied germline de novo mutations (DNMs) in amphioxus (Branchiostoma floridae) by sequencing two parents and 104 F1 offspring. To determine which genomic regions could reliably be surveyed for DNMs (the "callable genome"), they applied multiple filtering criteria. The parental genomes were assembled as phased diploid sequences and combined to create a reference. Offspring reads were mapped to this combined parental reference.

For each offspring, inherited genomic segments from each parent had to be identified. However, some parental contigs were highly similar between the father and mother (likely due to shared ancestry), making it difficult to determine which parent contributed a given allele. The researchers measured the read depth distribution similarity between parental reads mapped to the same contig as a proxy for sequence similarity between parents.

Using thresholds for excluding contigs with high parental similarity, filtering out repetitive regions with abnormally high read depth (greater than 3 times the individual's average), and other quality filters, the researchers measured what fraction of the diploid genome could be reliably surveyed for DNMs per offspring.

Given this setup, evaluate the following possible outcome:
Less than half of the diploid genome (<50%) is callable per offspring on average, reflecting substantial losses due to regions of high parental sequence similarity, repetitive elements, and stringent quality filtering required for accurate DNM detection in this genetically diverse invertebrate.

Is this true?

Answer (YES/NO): NO